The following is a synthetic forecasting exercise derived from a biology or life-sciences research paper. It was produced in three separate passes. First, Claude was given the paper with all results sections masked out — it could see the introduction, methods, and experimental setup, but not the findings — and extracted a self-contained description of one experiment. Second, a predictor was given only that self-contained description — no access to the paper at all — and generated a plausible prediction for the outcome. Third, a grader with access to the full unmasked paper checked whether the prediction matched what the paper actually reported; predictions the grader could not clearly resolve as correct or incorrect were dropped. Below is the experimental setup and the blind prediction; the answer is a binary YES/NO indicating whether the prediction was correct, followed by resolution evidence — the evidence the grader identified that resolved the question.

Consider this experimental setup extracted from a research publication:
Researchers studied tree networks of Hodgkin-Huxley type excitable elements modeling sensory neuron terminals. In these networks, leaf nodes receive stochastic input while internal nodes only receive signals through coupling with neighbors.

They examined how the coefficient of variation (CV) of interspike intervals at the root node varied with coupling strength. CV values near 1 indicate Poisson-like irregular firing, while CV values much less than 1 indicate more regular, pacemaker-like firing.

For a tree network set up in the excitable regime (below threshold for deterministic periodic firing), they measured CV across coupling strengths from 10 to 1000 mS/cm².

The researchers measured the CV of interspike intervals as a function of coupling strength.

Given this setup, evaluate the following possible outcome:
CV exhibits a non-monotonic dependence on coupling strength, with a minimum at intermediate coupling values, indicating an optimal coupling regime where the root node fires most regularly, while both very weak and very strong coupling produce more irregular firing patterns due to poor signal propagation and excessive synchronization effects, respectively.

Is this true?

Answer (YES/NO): NO